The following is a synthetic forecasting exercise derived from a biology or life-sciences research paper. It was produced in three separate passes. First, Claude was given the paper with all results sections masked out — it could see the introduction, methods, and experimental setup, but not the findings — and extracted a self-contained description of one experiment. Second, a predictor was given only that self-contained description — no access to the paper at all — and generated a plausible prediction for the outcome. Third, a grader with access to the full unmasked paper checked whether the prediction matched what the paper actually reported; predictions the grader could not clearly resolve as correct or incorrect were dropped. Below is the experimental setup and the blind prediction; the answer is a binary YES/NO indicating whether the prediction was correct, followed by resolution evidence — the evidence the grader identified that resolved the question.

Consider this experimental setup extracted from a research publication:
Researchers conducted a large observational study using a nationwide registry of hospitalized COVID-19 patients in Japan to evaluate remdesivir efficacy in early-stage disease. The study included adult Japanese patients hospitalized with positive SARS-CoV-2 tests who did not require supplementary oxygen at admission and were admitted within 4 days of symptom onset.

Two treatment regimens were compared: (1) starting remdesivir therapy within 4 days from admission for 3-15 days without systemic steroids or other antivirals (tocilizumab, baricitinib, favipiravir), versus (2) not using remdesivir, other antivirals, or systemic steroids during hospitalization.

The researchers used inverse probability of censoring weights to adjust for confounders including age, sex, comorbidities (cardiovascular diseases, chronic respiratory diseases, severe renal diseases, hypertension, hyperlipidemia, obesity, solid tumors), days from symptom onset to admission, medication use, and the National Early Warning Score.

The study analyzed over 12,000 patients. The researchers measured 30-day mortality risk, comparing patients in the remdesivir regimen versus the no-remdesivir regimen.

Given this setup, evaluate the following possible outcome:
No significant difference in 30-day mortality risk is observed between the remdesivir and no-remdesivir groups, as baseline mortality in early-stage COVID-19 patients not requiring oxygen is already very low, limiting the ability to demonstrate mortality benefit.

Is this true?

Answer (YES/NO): YES